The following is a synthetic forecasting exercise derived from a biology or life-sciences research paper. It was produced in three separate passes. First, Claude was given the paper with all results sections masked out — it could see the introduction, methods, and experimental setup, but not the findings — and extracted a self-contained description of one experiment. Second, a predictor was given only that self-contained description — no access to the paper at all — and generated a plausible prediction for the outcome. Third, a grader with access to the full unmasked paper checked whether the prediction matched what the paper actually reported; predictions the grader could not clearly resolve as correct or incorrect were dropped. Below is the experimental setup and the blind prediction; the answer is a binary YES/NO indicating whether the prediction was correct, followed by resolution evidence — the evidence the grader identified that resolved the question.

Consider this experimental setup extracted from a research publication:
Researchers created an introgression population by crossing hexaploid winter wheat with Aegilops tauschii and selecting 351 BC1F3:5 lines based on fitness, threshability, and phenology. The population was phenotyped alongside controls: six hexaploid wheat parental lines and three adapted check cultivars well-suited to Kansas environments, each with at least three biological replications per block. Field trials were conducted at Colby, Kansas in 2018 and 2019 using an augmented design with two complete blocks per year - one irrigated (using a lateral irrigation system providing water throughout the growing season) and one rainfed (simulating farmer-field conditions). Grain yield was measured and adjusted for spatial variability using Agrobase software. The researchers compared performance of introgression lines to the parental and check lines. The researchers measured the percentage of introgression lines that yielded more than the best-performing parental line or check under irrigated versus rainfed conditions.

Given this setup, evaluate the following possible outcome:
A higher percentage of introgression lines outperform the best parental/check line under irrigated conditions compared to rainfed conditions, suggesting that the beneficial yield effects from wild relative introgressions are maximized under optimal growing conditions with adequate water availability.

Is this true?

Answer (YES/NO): NO